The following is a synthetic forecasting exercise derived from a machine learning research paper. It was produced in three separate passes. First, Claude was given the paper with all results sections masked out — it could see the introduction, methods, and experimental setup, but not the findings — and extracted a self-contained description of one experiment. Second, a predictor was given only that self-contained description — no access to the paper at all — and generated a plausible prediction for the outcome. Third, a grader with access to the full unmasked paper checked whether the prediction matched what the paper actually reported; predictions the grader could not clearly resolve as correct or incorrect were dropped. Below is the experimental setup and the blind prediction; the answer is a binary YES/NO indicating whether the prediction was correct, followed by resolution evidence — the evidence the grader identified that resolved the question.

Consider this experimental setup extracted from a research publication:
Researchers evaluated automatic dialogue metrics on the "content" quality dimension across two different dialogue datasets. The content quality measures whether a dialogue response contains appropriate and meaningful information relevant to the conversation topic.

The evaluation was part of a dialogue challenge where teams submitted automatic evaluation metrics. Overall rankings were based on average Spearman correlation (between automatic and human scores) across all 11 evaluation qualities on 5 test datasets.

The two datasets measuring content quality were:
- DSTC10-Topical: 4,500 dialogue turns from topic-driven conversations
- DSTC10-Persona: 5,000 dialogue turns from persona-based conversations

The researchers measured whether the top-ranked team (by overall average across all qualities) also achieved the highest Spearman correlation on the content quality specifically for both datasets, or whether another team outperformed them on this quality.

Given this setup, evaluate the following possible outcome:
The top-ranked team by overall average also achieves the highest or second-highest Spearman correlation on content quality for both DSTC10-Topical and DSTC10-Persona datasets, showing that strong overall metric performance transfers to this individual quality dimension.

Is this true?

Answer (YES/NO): YES